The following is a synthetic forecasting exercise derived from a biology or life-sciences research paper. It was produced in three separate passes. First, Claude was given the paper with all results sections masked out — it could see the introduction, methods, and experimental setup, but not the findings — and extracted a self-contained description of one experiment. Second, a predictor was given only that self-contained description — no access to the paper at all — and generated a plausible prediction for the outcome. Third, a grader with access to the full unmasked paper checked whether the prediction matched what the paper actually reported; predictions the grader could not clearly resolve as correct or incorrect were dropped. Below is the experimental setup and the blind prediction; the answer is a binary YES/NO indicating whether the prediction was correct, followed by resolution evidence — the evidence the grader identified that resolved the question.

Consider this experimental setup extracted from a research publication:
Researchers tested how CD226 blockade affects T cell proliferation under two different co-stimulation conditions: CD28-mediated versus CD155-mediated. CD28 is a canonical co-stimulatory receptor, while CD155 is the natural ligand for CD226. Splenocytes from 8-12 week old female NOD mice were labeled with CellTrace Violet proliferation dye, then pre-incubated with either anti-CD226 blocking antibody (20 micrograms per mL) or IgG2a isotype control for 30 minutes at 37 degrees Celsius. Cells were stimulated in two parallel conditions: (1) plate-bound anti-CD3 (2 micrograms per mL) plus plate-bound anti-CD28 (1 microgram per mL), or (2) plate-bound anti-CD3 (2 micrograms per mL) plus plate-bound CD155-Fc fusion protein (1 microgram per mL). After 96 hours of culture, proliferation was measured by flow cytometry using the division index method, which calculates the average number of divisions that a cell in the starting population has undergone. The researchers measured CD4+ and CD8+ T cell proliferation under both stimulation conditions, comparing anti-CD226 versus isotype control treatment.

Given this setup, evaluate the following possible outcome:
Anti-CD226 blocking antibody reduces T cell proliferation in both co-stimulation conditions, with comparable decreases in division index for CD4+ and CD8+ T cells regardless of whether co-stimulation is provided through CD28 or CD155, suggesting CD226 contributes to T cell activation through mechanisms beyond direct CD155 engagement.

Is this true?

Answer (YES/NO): NO